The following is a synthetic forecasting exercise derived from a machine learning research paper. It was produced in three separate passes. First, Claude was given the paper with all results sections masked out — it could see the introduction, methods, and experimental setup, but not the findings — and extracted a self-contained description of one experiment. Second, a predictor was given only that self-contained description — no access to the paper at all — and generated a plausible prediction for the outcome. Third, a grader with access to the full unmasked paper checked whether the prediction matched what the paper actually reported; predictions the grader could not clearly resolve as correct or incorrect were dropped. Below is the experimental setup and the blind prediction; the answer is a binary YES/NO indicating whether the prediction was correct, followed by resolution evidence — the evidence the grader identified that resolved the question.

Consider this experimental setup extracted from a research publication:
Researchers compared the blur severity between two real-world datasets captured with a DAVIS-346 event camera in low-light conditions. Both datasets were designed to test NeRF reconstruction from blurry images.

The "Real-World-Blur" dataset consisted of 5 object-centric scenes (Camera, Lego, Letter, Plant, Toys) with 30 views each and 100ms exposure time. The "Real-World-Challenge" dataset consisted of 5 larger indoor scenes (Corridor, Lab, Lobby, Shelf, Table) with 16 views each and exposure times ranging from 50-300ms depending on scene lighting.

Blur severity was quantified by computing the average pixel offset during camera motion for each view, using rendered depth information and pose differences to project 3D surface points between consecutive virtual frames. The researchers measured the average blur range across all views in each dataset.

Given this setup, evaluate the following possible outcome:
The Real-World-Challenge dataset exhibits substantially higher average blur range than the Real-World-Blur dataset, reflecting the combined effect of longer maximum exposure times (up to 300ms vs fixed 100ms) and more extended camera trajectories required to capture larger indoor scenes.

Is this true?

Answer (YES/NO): YES